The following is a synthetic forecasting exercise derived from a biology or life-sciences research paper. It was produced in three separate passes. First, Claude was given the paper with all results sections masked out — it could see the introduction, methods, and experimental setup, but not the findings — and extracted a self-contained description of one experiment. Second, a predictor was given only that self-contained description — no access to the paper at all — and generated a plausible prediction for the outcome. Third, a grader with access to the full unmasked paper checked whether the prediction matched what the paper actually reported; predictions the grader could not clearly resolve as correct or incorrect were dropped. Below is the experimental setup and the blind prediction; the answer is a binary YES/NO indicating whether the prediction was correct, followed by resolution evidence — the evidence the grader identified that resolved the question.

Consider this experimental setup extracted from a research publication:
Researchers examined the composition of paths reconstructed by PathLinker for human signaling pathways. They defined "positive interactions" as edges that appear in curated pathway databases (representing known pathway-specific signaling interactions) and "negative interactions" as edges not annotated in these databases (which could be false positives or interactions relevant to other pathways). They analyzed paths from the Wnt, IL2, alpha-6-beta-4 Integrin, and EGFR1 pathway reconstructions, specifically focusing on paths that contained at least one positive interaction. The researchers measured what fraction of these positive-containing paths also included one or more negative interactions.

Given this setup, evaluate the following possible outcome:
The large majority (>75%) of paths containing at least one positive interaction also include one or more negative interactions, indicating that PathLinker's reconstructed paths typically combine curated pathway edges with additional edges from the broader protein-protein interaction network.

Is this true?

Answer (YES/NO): YES